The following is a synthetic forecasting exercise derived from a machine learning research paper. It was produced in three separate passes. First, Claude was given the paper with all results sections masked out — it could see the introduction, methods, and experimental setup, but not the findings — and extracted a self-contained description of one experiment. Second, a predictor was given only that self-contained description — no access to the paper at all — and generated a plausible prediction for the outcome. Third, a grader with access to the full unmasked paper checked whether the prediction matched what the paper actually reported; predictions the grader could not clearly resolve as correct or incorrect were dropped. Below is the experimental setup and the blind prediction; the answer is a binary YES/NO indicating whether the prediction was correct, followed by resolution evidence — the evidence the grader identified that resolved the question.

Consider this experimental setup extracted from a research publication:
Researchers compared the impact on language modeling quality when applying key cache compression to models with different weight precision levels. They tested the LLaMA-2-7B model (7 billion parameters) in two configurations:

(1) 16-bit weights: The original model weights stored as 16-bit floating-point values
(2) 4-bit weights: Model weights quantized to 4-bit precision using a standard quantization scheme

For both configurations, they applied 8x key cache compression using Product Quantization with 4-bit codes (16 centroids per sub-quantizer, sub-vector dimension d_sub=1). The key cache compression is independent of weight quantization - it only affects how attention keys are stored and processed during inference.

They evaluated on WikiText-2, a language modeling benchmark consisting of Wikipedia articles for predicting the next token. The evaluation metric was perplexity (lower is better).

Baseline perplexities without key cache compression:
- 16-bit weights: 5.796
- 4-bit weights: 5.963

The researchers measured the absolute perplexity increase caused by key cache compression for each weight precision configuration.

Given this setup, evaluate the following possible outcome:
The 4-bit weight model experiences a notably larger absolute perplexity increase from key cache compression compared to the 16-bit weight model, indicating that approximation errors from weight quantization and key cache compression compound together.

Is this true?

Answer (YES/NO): NO